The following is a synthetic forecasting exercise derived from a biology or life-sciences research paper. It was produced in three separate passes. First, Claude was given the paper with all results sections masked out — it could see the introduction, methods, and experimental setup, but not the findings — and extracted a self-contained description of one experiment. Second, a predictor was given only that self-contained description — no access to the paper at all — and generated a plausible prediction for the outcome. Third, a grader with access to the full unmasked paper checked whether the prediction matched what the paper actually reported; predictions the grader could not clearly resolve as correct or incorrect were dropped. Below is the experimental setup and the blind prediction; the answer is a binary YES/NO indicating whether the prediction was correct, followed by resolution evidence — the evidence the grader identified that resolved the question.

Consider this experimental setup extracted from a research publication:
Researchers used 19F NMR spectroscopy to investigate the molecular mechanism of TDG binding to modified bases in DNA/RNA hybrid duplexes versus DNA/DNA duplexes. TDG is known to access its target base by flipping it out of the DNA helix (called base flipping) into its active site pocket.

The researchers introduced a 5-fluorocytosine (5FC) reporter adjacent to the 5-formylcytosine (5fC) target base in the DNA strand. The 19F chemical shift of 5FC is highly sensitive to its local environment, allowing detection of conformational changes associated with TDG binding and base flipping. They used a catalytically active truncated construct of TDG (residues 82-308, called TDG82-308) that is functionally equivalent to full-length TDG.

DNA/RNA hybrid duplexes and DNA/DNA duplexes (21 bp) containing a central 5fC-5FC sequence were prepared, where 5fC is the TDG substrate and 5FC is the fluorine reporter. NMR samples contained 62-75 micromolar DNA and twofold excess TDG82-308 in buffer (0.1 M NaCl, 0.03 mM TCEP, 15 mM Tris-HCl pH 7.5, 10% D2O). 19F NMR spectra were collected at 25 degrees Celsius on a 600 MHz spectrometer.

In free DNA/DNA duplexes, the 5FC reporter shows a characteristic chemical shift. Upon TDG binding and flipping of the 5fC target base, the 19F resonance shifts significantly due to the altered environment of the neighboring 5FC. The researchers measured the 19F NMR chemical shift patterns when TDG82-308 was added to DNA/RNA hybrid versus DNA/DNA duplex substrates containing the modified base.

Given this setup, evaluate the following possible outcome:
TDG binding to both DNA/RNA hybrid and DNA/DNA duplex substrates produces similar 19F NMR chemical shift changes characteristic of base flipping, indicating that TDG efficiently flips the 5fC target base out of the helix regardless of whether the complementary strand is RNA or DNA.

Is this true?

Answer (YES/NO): NO